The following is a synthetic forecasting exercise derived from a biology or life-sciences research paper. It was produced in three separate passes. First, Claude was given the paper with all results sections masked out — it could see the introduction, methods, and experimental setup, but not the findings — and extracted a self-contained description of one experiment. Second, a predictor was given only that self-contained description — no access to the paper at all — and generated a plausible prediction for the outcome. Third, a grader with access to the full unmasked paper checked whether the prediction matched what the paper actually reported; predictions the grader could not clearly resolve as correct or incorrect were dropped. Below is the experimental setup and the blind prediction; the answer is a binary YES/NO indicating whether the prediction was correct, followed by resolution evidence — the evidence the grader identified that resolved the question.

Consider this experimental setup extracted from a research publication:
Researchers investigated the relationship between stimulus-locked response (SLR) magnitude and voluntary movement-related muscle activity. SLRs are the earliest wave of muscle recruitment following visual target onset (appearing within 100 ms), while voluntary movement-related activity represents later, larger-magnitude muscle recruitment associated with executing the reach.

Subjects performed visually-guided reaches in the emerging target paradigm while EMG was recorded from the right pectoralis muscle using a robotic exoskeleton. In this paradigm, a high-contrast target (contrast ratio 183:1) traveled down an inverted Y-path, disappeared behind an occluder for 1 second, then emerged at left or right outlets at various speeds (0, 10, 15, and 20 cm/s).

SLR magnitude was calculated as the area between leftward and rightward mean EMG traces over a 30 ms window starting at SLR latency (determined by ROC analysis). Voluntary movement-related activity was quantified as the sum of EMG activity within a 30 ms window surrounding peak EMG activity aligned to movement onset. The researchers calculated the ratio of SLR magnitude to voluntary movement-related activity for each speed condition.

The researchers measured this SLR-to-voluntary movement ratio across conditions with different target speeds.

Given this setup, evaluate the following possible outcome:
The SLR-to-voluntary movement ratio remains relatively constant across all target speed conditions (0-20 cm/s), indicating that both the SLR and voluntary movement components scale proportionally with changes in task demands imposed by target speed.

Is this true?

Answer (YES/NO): YES